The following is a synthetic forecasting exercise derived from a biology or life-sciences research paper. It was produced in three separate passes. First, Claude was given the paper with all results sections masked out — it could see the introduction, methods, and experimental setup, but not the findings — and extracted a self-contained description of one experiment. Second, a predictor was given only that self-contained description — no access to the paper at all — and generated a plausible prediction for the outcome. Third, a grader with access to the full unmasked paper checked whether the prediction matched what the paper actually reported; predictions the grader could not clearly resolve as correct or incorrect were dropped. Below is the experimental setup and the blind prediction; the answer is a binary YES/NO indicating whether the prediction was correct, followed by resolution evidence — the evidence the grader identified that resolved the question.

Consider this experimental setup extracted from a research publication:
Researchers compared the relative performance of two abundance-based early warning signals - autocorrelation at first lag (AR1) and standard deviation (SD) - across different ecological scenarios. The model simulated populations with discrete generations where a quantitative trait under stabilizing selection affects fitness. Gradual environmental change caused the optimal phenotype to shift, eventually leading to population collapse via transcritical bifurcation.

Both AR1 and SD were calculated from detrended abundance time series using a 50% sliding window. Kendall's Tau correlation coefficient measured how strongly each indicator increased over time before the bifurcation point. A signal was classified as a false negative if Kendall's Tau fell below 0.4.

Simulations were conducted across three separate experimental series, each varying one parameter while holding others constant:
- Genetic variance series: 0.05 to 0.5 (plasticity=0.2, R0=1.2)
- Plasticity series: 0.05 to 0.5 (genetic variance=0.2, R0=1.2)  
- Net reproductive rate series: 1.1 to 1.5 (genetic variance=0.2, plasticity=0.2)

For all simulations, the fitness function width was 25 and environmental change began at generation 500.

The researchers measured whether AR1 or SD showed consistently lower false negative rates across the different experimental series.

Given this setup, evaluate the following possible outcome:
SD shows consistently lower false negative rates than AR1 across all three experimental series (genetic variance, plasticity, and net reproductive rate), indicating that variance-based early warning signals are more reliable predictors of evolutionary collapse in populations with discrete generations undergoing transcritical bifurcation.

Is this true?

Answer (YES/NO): YES